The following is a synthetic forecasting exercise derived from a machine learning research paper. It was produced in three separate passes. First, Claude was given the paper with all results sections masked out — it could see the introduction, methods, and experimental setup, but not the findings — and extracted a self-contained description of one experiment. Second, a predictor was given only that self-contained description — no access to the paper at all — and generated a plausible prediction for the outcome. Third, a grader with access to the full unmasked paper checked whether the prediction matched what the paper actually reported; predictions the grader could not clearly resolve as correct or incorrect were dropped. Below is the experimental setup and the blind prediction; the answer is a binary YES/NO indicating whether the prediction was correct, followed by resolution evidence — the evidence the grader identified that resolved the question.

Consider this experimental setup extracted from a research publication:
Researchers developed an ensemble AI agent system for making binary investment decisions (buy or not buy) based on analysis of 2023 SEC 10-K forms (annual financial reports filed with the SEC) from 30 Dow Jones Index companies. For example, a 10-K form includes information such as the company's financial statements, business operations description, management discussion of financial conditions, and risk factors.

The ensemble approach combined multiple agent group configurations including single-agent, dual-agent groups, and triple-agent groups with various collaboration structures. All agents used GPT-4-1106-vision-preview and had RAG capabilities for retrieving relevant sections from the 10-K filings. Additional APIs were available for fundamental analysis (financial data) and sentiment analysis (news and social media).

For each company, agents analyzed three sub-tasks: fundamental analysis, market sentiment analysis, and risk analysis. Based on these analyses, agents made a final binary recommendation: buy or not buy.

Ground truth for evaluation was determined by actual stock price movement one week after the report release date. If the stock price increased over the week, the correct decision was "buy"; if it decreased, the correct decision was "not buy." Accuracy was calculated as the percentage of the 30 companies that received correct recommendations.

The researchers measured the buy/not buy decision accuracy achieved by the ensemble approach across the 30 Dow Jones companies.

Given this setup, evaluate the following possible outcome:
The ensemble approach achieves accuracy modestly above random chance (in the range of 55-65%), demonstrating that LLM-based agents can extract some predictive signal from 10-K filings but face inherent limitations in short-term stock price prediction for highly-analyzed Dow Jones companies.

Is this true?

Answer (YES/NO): NO